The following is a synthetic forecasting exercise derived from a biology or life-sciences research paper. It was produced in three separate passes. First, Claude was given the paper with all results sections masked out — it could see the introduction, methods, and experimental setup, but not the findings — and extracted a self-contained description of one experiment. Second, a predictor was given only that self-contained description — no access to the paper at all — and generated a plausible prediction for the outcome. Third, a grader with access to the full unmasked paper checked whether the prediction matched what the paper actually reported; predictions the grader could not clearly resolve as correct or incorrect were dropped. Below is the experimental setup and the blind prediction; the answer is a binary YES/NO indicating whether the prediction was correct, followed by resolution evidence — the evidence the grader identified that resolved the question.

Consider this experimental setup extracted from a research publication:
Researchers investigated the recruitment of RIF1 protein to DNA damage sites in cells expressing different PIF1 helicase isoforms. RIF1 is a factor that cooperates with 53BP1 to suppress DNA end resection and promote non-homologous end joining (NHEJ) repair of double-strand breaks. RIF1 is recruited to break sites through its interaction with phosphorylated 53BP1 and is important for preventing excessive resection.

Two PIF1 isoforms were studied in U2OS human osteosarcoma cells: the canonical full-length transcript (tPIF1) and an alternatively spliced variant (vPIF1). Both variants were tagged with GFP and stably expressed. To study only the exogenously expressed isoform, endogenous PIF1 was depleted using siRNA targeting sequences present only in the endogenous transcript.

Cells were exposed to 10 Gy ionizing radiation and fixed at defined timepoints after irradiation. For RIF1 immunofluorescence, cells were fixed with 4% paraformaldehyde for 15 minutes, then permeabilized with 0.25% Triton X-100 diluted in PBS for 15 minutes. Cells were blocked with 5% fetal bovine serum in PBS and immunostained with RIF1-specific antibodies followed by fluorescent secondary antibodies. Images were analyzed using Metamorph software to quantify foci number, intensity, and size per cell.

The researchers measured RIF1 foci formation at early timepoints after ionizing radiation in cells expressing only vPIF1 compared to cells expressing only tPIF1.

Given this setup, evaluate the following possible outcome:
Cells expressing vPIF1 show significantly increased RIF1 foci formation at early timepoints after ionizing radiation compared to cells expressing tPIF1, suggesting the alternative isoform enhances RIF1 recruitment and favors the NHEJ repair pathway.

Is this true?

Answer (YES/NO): NO